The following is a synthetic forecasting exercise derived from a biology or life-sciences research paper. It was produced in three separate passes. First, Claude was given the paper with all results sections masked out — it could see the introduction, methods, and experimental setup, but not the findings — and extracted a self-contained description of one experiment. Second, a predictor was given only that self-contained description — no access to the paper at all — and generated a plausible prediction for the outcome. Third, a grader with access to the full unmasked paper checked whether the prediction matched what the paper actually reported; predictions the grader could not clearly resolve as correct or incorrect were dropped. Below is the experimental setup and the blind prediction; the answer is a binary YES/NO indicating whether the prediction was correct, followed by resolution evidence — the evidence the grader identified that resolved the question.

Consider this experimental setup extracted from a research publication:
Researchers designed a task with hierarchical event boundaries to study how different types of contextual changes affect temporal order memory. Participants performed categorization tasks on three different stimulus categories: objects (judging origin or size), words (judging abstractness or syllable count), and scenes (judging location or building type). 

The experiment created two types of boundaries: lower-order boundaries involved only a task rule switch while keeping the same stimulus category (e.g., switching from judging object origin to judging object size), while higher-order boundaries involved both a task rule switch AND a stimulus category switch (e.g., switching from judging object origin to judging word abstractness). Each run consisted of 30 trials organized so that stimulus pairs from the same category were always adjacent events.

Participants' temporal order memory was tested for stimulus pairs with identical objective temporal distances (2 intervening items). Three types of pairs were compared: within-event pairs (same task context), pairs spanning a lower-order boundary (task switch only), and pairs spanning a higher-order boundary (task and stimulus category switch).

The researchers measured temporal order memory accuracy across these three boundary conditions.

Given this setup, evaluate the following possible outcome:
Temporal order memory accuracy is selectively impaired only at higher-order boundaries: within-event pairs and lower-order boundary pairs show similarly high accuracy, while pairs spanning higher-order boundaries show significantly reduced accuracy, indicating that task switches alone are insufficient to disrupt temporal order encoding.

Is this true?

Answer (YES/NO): NO